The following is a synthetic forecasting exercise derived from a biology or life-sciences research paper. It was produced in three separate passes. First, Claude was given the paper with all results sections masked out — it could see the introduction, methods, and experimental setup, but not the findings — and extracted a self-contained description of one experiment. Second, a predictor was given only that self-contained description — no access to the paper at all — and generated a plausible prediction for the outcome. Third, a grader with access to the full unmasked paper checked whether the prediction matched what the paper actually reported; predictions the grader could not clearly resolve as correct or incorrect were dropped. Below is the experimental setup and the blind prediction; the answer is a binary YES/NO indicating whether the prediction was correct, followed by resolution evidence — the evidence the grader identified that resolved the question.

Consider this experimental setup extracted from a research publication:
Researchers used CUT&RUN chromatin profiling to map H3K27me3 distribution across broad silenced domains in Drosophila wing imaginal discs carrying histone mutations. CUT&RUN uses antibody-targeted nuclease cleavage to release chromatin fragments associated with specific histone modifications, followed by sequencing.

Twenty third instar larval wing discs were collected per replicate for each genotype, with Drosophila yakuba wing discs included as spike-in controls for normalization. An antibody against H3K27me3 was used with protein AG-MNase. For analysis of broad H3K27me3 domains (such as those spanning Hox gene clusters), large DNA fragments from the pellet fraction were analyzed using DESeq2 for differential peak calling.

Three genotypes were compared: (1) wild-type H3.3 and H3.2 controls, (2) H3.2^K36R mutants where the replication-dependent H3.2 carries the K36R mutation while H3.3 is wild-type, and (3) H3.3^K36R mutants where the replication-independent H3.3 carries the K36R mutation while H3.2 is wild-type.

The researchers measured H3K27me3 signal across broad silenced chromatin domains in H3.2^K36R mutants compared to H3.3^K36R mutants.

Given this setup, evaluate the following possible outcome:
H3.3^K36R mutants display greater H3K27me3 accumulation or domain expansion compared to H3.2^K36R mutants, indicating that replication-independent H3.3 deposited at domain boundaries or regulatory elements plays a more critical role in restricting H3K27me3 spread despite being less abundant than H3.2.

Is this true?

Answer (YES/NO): NO